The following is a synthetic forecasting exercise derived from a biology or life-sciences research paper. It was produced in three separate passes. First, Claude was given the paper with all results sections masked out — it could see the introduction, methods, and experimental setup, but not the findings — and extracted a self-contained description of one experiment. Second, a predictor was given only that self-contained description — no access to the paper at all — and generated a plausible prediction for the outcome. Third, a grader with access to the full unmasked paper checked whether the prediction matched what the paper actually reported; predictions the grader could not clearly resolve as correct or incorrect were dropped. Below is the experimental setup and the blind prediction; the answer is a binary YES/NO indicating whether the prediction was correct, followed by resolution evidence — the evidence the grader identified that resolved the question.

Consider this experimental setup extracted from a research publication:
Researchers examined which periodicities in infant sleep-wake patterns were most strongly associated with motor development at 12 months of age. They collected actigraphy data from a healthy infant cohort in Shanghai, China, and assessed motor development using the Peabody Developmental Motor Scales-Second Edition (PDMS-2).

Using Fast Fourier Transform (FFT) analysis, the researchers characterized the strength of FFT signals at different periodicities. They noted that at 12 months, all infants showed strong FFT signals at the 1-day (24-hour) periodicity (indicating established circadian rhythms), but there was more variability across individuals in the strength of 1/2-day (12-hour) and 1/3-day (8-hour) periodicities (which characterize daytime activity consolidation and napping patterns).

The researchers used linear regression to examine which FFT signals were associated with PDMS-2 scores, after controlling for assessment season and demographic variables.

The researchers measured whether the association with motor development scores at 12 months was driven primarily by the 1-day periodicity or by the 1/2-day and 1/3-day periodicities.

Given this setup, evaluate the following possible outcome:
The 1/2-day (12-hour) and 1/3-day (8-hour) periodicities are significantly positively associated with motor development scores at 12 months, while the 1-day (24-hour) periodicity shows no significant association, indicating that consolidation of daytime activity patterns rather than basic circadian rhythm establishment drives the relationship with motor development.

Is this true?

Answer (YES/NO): NO